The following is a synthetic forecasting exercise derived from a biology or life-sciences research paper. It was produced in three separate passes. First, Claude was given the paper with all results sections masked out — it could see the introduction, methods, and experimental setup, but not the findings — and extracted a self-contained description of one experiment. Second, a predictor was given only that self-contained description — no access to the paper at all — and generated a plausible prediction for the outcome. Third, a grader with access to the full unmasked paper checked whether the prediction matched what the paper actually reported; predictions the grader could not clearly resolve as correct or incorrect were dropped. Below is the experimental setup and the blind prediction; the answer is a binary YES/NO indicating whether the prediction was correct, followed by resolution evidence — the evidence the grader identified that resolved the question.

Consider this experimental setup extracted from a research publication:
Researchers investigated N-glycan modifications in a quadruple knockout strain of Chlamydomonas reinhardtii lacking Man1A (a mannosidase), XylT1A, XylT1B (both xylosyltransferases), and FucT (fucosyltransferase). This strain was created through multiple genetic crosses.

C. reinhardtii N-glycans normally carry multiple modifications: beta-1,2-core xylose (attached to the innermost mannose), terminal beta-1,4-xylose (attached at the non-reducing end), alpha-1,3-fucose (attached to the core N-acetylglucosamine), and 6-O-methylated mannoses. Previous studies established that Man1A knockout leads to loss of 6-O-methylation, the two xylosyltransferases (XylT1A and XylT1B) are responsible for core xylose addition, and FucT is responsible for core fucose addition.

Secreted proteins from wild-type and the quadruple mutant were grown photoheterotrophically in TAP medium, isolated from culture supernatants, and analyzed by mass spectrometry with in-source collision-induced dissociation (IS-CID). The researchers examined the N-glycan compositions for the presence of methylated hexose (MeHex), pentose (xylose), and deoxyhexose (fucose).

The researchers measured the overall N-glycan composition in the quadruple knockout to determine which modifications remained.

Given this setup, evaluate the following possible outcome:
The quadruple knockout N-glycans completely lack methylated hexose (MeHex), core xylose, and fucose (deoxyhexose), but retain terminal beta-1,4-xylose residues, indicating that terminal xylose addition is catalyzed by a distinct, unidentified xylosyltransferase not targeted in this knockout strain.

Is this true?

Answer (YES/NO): NO